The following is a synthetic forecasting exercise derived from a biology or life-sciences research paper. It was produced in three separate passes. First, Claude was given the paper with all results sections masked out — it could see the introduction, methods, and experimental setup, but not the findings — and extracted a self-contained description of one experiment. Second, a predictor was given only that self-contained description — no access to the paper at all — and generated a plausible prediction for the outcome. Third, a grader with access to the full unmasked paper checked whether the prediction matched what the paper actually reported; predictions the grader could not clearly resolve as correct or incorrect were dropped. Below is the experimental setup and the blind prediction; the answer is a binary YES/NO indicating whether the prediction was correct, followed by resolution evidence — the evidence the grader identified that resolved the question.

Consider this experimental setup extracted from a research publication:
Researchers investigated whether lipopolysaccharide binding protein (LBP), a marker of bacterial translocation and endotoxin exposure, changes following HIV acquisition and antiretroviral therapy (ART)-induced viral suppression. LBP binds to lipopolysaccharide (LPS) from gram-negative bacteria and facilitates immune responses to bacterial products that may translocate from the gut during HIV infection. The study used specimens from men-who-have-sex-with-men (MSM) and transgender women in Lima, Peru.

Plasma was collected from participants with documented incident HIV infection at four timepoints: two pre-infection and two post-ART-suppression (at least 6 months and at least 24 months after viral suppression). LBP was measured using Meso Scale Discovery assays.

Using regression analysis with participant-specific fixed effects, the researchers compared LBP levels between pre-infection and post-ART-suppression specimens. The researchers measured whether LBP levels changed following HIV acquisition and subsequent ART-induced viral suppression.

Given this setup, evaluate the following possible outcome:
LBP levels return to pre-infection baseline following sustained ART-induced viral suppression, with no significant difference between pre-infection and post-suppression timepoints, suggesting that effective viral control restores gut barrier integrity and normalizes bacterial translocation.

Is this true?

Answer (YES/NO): NO